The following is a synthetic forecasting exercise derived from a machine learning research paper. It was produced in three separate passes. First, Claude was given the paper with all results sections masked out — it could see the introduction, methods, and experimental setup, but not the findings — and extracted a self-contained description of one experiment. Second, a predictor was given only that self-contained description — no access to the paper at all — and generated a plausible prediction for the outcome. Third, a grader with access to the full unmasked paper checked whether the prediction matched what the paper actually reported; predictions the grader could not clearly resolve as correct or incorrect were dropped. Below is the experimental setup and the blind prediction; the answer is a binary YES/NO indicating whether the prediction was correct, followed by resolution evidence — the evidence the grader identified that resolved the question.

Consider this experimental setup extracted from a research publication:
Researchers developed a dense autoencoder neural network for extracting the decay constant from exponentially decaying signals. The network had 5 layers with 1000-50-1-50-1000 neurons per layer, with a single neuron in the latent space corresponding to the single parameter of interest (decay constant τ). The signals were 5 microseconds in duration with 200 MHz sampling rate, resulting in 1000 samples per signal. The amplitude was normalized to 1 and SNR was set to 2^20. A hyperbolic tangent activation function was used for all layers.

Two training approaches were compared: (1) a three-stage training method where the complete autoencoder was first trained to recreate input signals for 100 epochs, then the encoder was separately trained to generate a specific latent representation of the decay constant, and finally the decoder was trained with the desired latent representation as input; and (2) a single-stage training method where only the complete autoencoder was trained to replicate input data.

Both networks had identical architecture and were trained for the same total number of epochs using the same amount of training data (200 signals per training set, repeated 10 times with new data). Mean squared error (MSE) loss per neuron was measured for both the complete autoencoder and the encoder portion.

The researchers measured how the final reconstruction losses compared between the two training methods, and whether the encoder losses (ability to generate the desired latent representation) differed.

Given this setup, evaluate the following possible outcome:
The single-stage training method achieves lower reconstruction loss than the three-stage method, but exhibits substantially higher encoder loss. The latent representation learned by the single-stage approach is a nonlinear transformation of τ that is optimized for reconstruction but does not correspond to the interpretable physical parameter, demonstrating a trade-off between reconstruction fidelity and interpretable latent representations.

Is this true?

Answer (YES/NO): NO